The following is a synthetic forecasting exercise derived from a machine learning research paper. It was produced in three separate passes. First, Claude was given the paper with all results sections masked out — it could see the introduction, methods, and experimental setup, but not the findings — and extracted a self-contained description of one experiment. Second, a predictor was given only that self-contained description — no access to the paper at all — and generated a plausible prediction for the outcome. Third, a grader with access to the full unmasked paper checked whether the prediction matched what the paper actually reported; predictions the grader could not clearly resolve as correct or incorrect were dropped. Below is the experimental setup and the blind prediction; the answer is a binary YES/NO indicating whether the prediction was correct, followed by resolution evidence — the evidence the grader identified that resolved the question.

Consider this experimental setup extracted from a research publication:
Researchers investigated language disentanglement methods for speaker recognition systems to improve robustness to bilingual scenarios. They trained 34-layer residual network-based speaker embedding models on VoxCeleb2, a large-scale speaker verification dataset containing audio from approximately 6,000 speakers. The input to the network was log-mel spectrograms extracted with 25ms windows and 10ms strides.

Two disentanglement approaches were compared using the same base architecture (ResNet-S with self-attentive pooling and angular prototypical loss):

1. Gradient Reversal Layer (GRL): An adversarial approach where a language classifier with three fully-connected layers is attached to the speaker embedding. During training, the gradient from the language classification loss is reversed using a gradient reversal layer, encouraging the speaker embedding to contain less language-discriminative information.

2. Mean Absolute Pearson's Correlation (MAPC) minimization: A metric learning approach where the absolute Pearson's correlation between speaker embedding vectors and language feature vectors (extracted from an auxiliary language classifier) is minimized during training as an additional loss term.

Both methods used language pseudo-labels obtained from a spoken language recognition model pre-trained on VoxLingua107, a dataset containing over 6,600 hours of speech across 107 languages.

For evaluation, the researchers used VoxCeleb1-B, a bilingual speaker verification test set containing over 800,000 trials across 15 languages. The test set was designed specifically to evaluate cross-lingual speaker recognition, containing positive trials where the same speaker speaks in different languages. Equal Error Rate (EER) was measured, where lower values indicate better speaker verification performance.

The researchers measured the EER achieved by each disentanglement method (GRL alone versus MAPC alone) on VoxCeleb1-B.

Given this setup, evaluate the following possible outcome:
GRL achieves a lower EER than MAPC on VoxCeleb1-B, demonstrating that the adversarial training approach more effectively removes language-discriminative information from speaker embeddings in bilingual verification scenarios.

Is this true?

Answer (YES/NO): NO